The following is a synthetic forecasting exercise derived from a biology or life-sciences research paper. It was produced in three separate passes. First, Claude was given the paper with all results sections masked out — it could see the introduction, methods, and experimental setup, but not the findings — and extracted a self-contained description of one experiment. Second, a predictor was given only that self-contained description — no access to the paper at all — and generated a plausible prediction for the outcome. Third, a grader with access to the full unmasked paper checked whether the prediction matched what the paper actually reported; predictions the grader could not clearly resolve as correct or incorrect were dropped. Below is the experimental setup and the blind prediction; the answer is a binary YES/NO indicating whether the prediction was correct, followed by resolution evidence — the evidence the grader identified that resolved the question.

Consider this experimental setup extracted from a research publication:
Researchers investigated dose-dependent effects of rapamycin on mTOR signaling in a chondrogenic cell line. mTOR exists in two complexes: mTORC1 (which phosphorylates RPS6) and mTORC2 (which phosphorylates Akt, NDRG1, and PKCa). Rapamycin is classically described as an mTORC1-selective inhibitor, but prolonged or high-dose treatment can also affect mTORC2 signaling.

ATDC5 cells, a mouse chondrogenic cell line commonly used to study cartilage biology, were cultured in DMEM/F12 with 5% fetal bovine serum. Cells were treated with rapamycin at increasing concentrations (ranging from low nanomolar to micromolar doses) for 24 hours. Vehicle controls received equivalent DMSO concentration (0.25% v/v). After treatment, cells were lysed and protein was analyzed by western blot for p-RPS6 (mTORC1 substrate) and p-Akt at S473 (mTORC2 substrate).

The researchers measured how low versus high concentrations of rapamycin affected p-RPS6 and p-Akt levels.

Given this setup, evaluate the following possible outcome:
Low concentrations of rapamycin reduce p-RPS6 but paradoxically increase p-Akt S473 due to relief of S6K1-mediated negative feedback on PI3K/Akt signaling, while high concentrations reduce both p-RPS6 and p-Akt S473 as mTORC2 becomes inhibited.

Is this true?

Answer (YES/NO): NO